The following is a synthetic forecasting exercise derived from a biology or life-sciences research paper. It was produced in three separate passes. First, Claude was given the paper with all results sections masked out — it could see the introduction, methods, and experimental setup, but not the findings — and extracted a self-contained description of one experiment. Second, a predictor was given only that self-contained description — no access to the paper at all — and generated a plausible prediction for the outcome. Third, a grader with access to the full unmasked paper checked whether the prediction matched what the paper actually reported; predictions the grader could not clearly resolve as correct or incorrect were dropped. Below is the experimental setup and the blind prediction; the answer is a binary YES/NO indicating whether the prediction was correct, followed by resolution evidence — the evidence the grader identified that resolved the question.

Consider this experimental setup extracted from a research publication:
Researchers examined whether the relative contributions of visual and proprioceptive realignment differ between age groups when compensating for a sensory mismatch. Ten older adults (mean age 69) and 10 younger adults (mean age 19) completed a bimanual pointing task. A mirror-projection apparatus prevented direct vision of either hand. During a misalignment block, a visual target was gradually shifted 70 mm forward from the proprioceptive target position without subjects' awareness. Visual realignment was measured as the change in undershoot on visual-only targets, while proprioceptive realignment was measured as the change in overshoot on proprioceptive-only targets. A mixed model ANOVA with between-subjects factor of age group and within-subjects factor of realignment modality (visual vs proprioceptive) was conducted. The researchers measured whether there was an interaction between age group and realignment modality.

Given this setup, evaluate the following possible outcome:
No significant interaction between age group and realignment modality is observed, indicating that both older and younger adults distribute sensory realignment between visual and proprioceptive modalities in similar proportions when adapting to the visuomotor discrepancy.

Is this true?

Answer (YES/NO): YES